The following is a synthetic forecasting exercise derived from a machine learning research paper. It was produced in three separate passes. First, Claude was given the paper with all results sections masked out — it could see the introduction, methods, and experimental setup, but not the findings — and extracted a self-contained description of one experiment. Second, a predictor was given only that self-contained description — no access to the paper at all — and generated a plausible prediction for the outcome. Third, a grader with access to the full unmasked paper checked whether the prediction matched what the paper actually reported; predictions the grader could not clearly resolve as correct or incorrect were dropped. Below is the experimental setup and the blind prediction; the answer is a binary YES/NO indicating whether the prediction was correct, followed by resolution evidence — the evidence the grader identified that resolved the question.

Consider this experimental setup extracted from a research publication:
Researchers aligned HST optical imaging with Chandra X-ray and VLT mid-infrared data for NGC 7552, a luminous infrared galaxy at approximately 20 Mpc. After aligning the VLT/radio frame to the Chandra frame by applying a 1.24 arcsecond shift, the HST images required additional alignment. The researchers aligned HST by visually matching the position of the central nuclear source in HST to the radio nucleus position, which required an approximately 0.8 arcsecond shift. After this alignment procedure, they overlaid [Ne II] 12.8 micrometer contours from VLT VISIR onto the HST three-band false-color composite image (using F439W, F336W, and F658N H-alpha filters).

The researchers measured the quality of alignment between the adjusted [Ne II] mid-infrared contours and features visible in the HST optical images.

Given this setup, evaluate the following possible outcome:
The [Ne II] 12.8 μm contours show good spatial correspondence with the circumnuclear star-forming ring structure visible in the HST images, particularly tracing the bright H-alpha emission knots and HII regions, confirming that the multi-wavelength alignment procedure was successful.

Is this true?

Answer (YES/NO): NO